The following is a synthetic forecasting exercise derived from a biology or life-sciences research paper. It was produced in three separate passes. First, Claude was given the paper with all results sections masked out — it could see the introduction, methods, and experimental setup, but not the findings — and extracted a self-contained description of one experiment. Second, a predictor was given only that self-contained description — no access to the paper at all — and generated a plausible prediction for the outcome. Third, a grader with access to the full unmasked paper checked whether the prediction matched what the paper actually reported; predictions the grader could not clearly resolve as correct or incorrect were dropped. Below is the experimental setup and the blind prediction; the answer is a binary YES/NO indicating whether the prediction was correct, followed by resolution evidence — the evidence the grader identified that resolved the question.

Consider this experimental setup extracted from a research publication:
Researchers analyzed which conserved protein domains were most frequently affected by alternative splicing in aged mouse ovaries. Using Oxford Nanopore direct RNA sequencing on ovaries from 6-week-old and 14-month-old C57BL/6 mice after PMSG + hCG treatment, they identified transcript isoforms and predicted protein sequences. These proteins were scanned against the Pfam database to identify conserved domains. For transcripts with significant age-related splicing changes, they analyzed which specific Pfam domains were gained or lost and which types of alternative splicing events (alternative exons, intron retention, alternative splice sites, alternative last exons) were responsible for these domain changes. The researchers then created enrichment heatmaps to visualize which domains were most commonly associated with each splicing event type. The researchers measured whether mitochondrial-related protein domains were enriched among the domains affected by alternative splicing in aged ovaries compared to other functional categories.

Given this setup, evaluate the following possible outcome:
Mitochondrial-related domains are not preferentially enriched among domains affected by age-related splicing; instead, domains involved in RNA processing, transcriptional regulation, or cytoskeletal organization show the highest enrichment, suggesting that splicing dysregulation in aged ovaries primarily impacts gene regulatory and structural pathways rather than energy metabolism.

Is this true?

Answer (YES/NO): NO